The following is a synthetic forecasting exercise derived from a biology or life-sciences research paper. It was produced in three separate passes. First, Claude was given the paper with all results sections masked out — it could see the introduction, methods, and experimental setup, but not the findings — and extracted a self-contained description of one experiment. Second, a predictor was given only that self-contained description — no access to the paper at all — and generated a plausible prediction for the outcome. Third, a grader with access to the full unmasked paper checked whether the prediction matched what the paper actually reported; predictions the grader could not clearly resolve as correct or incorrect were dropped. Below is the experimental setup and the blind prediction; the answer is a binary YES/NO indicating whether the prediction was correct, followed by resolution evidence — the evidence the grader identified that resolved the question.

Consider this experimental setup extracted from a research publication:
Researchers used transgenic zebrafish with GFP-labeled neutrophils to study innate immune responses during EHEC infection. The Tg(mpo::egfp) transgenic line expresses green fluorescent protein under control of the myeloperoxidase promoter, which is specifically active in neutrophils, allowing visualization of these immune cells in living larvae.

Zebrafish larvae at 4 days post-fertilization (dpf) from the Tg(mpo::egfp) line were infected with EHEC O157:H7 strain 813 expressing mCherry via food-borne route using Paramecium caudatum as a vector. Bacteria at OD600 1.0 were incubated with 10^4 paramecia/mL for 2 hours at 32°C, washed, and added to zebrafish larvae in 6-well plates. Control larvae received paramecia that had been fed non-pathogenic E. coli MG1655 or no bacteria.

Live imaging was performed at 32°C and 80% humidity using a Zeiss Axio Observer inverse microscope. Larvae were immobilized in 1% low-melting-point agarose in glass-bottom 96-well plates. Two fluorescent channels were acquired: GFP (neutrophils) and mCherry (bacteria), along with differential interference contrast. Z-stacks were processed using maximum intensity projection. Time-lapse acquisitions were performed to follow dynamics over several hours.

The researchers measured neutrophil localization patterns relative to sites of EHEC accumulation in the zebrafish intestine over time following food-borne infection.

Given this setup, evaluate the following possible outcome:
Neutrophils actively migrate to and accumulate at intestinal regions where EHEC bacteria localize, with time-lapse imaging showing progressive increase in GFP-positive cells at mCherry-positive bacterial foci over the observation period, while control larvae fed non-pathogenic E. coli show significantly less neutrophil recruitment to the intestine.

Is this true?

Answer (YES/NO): NO